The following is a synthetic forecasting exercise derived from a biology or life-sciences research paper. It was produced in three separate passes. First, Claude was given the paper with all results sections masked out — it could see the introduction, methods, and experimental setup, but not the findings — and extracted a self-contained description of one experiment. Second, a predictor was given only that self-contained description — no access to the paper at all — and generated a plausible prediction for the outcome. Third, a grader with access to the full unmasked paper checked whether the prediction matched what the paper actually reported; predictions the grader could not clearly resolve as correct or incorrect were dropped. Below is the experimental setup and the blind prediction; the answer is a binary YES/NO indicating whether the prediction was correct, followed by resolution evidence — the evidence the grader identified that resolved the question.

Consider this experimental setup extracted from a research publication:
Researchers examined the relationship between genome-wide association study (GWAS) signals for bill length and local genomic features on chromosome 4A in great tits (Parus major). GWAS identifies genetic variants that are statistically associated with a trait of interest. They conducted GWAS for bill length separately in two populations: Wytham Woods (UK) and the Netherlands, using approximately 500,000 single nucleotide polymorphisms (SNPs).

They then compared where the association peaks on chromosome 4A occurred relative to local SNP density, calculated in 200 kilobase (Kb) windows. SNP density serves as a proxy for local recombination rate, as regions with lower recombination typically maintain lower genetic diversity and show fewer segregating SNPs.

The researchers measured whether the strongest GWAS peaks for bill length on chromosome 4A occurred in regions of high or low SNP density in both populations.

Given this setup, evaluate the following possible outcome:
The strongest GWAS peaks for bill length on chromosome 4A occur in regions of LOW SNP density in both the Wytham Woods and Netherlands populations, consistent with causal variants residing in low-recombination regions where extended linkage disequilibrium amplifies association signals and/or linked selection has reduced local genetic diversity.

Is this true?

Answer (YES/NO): NO